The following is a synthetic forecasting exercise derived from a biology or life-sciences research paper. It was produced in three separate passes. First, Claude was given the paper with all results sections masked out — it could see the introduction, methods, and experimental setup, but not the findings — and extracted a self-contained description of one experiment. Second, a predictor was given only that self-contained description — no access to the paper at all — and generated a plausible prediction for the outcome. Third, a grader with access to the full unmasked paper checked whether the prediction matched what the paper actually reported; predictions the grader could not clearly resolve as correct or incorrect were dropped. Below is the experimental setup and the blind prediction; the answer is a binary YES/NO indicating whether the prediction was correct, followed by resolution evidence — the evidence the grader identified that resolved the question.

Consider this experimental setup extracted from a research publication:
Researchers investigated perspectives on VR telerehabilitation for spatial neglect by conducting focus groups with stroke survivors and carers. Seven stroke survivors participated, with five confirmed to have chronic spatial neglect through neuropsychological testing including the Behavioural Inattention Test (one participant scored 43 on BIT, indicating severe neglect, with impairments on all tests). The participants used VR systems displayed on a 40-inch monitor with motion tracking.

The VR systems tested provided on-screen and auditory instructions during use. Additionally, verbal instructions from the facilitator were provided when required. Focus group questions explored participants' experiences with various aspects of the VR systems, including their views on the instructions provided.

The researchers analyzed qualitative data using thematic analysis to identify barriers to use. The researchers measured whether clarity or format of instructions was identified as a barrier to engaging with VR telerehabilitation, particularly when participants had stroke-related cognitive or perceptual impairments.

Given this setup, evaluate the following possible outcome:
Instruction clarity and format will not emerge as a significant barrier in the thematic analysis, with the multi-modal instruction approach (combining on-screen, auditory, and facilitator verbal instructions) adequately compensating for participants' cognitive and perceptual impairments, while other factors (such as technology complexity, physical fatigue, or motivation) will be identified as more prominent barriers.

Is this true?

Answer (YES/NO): NO